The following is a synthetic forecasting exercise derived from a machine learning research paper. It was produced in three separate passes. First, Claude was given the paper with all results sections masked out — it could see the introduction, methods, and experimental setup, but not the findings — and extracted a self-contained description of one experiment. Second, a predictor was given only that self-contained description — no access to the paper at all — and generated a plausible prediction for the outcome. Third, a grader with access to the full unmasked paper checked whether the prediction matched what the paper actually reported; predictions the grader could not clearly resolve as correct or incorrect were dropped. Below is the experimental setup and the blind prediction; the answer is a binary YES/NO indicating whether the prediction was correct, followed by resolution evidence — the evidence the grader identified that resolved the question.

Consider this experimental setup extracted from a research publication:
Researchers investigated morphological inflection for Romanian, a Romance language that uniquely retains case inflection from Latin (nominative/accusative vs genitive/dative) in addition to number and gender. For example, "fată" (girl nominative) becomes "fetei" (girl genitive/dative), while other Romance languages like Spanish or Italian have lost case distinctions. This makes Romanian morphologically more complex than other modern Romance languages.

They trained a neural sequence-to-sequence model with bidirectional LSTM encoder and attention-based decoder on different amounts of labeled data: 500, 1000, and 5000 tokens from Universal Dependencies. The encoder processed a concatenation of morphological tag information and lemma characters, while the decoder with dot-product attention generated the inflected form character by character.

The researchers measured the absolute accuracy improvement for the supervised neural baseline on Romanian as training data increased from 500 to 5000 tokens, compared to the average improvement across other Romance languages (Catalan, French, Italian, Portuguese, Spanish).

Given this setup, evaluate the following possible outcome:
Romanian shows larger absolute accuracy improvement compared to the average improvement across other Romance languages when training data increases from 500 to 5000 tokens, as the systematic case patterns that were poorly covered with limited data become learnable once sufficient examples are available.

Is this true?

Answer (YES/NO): NO